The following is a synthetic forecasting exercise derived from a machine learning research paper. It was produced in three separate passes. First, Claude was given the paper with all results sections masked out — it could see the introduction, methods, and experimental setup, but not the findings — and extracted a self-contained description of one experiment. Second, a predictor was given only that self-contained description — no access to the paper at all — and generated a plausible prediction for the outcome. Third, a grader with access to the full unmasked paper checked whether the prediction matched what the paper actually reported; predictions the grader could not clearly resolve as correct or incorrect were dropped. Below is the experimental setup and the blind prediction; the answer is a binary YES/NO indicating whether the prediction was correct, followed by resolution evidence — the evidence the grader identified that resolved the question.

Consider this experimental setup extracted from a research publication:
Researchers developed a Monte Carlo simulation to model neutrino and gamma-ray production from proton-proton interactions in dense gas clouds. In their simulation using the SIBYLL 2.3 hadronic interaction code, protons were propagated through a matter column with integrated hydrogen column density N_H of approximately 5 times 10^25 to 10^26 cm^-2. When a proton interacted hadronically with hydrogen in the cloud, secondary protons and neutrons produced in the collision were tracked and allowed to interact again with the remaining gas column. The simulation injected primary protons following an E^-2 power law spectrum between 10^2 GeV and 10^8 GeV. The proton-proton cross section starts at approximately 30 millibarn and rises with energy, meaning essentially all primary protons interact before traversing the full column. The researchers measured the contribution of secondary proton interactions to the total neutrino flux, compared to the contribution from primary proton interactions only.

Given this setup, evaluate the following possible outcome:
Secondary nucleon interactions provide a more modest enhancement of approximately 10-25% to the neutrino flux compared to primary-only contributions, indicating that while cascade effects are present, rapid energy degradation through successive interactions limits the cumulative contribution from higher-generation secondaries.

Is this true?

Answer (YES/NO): NO